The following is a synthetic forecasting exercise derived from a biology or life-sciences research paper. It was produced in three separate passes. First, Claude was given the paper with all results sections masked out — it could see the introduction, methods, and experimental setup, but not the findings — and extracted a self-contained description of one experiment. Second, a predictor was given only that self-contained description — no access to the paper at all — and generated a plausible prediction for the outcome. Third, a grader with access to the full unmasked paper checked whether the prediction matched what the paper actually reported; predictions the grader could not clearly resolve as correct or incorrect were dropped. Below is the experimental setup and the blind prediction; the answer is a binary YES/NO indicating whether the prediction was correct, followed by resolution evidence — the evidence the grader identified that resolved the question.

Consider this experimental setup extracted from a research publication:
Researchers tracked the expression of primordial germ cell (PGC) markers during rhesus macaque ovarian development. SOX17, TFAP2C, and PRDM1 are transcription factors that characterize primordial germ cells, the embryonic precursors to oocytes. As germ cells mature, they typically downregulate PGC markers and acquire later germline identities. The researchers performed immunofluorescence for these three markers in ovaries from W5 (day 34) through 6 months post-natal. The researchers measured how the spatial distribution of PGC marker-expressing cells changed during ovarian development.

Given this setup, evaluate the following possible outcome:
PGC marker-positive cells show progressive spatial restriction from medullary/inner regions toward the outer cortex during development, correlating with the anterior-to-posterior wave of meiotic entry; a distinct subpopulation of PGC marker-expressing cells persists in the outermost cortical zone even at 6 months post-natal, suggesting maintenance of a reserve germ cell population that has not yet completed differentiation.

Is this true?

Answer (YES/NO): NO